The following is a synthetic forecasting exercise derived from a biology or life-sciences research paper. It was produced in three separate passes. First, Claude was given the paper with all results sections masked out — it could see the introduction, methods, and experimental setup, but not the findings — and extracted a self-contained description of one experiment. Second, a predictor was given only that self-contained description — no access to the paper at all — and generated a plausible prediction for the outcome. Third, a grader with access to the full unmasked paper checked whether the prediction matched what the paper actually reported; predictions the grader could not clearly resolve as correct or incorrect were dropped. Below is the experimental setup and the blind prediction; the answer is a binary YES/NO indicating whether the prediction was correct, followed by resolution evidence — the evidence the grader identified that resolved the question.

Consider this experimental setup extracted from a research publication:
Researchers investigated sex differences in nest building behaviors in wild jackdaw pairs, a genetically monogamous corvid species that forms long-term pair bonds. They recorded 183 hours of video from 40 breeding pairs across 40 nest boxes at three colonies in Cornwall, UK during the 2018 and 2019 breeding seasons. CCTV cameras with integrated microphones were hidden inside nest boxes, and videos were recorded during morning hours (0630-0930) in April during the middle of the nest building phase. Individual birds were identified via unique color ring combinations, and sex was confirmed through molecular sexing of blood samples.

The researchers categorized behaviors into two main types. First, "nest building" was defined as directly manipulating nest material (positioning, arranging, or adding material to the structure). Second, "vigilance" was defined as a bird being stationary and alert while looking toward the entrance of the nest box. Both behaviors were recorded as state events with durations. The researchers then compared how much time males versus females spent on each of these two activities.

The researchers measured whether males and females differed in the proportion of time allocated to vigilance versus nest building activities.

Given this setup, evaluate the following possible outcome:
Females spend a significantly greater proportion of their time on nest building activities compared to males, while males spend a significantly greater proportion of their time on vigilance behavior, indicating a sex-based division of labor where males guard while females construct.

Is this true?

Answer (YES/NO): NO